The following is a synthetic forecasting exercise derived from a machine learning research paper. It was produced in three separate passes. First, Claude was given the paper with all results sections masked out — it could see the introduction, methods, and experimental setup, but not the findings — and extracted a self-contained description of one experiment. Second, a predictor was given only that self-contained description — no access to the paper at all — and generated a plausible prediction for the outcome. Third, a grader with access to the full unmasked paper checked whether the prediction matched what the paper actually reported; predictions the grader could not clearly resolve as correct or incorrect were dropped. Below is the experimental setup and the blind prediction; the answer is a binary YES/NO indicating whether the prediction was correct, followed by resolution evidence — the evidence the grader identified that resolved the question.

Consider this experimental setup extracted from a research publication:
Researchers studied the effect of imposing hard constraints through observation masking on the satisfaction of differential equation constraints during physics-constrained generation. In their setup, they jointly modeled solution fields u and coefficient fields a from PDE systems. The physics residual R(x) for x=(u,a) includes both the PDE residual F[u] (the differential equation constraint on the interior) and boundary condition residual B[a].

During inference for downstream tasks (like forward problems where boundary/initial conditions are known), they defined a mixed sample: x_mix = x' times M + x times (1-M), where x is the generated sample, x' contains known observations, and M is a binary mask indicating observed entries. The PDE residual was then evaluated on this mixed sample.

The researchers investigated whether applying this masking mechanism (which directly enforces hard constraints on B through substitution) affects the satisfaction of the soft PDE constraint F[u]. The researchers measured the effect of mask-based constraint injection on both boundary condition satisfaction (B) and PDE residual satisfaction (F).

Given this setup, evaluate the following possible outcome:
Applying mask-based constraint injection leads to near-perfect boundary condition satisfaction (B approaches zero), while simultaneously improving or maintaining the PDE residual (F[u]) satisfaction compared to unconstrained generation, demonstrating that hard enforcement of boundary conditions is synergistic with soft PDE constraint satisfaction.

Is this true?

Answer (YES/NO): YES